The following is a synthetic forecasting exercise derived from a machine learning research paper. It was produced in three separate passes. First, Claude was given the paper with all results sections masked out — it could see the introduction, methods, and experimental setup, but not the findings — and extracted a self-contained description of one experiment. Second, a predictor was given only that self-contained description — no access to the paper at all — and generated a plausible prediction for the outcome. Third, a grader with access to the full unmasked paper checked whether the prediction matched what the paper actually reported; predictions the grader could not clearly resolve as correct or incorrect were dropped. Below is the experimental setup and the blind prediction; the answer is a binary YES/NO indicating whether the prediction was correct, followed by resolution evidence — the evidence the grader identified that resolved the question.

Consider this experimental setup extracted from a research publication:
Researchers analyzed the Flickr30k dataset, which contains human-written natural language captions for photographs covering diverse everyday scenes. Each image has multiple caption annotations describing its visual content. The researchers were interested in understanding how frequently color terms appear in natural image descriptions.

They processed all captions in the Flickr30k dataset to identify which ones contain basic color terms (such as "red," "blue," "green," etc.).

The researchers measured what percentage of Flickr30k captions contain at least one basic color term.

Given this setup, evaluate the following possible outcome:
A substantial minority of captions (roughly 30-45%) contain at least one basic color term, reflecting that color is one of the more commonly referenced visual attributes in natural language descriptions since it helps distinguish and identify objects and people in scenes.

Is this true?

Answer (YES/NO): YES